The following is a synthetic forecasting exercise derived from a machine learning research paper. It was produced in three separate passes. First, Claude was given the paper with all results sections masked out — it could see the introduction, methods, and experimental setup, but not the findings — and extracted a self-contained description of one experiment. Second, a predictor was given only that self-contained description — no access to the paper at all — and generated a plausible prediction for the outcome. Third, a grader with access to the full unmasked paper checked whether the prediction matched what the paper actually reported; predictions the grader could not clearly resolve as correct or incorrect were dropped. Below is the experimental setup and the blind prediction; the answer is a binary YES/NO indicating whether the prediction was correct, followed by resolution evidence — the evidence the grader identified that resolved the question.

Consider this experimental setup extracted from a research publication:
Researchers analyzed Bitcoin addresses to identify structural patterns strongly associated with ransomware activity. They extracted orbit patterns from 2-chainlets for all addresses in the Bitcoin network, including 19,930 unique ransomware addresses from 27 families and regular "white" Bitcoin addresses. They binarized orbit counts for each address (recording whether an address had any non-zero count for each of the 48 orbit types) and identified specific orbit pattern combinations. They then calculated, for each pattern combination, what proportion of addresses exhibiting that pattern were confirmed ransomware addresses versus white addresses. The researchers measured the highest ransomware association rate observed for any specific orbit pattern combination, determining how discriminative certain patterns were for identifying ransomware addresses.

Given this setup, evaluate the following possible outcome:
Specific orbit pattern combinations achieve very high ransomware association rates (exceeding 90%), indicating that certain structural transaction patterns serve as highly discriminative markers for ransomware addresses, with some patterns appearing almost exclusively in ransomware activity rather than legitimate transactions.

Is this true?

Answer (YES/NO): YES